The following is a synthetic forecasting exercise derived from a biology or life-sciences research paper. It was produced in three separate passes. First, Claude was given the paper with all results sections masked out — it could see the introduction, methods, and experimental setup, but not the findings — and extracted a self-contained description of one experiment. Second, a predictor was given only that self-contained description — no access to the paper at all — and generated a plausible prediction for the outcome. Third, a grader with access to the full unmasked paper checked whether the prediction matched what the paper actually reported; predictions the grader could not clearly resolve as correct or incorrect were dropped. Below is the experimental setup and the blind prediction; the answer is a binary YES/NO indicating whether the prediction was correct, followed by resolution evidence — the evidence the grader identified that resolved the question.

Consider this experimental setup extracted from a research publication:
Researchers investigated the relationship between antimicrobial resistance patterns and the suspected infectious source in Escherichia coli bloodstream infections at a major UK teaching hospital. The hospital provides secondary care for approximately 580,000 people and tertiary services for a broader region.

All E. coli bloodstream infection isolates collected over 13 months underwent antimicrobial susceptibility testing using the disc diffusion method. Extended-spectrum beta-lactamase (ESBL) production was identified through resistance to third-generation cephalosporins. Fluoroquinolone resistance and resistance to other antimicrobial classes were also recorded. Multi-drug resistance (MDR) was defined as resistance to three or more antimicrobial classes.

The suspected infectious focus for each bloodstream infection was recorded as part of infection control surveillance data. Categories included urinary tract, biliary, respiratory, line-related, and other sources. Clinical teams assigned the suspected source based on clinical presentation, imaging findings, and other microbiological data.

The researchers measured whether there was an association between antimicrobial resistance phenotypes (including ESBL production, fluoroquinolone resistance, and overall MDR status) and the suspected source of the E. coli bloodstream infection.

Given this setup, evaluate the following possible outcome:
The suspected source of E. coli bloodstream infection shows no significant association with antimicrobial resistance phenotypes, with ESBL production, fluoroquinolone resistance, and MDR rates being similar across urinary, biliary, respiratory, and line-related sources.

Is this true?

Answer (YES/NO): YES